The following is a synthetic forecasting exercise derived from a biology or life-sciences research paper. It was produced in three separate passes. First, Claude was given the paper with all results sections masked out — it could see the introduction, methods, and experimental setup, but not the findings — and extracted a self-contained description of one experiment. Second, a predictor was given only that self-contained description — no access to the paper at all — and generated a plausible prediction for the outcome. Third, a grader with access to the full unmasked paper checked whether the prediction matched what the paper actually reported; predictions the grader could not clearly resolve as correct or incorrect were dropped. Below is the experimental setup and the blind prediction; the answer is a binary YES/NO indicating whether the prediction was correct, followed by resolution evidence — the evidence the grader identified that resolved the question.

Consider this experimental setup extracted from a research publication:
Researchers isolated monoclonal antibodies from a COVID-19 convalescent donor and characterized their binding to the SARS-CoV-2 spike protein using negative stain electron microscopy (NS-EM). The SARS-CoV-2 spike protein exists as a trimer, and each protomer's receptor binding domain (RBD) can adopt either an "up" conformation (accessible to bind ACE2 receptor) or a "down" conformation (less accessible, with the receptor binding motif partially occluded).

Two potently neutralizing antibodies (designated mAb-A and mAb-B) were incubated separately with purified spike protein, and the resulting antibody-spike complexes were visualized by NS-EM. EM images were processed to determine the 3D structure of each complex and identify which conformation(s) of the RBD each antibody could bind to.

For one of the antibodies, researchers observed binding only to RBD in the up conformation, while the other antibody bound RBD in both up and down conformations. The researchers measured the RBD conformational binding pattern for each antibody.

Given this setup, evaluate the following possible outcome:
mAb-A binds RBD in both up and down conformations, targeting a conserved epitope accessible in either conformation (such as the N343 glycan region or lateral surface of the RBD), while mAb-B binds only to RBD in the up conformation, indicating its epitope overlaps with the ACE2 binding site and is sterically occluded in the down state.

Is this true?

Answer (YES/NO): NO